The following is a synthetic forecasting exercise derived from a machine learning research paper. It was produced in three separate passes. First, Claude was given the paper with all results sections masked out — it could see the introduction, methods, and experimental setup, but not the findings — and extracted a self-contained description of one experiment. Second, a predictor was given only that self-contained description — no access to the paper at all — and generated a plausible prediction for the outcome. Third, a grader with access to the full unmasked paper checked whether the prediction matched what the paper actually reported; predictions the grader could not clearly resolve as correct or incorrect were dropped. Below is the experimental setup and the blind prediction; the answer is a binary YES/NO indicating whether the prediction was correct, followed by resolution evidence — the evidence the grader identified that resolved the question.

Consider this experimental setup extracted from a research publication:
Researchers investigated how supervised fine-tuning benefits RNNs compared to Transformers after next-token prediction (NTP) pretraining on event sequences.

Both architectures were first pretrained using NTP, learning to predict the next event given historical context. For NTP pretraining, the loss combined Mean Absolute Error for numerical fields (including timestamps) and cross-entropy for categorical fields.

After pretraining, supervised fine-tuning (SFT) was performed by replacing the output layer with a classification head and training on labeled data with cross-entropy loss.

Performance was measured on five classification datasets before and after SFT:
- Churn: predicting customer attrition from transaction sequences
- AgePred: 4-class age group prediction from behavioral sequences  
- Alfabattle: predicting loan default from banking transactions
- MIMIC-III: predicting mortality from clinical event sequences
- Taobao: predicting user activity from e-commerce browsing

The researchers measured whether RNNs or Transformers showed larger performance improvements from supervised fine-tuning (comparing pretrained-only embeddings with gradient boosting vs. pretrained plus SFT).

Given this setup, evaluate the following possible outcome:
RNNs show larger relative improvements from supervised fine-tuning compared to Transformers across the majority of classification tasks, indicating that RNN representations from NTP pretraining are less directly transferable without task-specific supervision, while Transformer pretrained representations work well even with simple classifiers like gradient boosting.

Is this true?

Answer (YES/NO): NO